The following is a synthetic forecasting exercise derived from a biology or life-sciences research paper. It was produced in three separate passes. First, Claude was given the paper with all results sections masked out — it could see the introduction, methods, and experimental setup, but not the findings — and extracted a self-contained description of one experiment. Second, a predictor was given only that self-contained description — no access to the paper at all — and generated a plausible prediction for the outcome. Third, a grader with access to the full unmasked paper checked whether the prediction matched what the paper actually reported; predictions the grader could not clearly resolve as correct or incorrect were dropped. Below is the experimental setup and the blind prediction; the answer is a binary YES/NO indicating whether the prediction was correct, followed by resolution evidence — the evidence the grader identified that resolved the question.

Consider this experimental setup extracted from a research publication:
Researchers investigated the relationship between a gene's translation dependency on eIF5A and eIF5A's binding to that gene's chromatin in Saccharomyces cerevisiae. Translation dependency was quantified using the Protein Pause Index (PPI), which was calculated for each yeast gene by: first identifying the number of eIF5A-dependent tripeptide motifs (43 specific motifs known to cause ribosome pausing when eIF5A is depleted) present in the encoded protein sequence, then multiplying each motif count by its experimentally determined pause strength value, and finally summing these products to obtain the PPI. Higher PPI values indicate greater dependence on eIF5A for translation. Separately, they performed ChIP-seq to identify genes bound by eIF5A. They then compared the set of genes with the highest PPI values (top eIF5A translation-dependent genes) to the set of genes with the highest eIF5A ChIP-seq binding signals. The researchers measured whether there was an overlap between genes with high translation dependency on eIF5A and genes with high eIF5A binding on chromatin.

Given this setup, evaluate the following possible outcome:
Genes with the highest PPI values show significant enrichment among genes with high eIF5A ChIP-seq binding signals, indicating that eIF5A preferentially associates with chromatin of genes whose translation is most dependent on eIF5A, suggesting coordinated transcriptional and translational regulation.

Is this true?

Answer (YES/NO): YES